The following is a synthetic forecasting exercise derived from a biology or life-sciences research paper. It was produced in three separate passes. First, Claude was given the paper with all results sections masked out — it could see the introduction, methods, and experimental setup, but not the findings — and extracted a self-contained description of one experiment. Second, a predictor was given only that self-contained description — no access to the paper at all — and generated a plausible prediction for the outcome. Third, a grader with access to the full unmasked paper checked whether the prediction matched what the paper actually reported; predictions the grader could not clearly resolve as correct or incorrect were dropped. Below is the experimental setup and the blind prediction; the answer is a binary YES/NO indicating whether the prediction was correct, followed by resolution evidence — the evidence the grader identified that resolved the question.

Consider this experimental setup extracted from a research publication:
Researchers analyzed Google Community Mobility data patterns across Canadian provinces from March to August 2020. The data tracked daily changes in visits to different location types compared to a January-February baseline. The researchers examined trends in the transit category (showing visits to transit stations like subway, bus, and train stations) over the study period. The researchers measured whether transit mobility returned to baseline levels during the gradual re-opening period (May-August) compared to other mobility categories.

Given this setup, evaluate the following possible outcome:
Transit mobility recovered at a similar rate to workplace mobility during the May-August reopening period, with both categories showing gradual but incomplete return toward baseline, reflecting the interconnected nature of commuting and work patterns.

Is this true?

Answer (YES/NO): NO